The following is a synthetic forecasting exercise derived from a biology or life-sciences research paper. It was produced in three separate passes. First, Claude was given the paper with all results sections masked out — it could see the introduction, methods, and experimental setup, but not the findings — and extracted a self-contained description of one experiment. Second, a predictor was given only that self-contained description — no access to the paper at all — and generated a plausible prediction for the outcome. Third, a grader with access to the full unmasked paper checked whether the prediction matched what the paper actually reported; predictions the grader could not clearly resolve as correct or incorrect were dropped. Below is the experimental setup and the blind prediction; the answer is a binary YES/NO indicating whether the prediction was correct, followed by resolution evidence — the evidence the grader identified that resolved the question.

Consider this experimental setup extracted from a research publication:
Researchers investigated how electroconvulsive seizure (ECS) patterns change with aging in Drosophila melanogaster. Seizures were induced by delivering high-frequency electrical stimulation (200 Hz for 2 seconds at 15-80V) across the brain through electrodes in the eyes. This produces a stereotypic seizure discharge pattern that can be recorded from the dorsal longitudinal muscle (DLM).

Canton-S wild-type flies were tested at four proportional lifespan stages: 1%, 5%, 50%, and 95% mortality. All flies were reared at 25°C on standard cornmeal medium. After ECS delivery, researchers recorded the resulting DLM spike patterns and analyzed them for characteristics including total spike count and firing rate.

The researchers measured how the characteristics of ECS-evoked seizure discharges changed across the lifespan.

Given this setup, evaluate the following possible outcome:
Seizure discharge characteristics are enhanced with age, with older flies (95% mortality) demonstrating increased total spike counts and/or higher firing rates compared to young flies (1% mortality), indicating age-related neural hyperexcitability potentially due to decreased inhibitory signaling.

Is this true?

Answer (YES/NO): NO